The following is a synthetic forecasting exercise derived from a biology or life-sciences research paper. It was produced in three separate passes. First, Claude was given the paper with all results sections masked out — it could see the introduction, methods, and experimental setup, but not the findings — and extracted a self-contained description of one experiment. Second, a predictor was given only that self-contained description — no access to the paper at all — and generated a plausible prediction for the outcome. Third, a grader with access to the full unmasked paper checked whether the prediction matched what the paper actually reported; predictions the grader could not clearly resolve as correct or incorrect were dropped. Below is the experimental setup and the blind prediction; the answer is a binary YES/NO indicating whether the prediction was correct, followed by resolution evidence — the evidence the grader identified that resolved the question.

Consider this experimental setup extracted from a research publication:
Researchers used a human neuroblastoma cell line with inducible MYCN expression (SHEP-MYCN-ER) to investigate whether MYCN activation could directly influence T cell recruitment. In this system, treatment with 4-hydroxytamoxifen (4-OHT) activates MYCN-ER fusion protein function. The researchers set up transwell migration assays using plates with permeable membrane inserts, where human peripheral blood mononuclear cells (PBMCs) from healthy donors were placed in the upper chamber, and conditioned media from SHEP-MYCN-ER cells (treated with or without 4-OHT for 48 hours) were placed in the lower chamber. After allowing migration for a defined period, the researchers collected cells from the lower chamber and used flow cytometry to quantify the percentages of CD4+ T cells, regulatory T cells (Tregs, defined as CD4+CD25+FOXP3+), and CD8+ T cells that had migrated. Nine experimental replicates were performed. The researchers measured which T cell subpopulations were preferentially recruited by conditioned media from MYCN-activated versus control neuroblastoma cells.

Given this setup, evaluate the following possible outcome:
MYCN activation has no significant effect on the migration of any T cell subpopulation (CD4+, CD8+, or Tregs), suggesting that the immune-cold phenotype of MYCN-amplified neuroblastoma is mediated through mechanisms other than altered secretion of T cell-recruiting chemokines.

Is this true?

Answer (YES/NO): NO